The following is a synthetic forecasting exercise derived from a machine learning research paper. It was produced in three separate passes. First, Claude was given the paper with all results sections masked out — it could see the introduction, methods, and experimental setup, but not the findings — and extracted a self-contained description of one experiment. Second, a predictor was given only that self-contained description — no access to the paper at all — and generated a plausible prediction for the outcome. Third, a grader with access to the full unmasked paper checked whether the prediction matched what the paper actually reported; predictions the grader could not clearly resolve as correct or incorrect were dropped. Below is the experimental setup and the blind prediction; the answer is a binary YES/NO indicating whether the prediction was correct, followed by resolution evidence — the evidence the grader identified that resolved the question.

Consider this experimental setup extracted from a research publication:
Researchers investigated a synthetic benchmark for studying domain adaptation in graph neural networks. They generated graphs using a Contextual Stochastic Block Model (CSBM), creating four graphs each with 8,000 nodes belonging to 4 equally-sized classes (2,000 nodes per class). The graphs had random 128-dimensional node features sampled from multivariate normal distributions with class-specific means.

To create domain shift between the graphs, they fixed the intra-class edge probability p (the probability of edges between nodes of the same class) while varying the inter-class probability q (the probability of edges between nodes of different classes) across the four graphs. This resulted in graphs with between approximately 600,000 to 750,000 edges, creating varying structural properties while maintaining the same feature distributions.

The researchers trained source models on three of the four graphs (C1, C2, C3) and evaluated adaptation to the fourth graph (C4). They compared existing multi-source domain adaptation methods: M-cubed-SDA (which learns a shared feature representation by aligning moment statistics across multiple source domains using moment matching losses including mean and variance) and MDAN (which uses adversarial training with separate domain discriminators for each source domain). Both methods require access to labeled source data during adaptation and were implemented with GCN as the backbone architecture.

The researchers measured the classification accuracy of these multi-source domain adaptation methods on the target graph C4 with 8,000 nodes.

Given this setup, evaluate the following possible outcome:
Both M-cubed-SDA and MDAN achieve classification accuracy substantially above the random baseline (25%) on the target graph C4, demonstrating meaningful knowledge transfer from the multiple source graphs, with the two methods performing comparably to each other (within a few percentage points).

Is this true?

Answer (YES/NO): NO